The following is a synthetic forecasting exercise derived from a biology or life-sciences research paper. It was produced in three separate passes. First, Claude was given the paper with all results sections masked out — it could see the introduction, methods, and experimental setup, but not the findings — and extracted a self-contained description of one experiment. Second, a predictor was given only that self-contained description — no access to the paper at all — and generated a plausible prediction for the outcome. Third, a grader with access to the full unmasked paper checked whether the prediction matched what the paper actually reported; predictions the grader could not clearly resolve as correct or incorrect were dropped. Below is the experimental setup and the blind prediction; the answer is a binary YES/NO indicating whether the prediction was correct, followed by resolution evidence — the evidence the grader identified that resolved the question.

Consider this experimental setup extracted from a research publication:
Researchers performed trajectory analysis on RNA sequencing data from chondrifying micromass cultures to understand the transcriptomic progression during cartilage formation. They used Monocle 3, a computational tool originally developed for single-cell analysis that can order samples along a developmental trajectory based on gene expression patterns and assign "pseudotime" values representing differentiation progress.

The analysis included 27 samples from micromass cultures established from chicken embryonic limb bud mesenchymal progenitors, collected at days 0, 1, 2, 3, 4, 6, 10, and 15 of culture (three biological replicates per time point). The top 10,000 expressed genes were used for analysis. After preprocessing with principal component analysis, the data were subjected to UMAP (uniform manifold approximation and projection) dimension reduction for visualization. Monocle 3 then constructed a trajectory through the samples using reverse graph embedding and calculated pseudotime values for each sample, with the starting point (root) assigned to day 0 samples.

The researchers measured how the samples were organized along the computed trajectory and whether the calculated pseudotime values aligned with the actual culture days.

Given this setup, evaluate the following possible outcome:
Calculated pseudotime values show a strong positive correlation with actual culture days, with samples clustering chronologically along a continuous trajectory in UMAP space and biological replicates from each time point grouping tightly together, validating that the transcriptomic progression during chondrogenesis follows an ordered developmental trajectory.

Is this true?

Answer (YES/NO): NO